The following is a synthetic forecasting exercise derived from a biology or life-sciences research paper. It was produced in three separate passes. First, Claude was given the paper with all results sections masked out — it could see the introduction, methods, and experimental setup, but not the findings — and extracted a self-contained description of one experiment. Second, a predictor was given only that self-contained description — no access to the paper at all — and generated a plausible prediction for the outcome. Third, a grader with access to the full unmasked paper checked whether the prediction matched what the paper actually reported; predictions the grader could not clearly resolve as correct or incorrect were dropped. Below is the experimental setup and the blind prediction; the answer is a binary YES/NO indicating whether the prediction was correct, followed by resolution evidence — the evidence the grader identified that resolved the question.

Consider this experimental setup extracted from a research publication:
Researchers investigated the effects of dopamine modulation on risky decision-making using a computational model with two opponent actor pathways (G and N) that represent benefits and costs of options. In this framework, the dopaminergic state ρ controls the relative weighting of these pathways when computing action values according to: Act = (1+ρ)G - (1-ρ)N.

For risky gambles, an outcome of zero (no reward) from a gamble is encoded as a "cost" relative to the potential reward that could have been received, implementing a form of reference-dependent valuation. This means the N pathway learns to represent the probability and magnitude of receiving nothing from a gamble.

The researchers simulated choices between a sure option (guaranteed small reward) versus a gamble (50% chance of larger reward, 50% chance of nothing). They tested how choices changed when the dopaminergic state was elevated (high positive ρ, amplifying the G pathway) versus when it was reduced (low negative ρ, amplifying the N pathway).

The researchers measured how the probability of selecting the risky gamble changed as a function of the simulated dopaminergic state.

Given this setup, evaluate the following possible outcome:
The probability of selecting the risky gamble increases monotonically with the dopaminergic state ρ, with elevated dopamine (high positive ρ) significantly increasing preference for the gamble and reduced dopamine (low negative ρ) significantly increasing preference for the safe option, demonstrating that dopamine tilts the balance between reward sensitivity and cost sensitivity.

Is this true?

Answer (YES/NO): YES